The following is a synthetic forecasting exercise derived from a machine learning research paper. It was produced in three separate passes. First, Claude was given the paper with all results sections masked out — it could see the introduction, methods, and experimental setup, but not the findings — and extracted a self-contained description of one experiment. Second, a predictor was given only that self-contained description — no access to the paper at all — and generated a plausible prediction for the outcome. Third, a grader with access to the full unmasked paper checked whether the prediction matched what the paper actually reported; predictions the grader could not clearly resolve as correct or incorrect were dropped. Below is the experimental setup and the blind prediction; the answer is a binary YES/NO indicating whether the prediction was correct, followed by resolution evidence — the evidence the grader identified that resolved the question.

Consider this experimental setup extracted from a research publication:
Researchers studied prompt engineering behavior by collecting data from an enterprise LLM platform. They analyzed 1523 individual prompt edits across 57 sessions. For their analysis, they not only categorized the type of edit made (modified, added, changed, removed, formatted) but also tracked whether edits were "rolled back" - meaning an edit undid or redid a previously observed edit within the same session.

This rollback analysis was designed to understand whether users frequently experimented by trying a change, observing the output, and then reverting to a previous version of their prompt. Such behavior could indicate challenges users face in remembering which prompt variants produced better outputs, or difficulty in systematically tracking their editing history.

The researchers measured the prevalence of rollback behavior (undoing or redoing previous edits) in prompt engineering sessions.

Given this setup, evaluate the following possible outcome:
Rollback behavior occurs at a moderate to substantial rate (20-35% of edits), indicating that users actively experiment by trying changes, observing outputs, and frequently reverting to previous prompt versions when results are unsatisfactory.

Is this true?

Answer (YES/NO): NO